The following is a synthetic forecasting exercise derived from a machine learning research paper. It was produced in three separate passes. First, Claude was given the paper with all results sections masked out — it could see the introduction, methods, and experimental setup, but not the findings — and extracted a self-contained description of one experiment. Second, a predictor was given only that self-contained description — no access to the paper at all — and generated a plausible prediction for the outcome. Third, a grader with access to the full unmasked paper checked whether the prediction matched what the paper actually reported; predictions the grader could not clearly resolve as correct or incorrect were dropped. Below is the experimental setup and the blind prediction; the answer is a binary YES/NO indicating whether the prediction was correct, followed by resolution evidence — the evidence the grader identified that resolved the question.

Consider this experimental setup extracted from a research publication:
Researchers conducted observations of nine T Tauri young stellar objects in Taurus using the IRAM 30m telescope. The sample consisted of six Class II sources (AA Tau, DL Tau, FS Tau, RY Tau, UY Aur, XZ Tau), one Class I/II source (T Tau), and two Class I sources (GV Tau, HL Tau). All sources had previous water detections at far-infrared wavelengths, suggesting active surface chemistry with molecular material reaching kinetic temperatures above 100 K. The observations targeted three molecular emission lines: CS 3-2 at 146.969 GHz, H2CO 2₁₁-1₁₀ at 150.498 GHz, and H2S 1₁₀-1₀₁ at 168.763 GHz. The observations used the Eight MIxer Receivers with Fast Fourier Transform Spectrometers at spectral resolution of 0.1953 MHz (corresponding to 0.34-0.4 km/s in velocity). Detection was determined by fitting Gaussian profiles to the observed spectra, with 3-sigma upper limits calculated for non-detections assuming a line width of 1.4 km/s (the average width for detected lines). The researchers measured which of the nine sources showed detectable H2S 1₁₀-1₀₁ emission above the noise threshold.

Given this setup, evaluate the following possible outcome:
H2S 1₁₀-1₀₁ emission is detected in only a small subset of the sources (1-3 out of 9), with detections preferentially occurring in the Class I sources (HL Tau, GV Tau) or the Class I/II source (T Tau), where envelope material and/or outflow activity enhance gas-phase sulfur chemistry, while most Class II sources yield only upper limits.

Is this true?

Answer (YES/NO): NO